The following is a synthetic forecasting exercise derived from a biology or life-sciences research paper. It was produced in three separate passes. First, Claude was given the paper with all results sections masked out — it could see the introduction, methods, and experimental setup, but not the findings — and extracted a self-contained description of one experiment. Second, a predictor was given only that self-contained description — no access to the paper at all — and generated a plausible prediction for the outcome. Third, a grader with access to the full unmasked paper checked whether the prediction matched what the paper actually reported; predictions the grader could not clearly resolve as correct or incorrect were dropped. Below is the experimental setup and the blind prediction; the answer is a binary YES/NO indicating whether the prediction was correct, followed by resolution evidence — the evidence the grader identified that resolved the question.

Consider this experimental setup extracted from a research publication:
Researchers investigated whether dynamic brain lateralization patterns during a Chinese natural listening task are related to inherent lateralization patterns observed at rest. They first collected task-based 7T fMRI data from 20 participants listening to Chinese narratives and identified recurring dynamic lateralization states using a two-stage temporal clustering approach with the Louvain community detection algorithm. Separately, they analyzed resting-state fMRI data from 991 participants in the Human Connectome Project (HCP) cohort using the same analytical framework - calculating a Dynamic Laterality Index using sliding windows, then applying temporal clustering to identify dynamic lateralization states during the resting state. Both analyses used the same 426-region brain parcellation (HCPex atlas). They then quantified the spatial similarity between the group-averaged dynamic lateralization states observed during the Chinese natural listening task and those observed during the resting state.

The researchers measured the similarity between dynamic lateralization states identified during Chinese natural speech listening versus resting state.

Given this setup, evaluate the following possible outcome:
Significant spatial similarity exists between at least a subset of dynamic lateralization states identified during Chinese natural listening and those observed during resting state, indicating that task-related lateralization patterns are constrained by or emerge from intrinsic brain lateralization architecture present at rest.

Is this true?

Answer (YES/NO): YES